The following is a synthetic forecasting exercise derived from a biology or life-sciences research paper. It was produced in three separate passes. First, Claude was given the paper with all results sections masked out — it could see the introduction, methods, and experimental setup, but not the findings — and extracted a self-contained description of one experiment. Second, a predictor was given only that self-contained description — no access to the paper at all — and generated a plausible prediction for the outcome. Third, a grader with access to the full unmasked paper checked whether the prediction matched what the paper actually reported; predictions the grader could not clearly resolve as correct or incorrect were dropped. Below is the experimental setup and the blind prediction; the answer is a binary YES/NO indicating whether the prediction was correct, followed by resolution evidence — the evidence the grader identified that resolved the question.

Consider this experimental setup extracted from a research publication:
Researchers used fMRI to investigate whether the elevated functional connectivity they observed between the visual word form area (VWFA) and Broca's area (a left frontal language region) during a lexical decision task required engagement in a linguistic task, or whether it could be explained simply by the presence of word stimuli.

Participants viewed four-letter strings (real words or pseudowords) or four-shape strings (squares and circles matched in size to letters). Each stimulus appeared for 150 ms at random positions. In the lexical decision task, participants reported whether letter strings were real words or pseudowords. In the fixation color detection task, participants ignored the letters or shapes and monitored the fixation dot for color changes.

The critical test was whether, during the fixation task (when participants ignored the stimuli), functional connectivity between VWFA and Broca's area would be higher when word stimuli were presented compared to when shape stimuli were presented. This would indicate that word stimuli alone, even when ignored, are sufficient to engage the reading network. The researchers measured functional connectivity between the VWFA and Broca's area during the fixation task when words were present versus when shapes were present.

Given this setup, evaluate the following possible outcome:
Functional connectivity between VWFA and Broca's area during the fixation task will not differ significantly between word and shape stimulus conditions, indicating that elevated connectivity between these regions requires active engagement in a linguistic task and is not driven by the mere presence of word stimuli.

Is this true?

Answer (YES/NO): YES